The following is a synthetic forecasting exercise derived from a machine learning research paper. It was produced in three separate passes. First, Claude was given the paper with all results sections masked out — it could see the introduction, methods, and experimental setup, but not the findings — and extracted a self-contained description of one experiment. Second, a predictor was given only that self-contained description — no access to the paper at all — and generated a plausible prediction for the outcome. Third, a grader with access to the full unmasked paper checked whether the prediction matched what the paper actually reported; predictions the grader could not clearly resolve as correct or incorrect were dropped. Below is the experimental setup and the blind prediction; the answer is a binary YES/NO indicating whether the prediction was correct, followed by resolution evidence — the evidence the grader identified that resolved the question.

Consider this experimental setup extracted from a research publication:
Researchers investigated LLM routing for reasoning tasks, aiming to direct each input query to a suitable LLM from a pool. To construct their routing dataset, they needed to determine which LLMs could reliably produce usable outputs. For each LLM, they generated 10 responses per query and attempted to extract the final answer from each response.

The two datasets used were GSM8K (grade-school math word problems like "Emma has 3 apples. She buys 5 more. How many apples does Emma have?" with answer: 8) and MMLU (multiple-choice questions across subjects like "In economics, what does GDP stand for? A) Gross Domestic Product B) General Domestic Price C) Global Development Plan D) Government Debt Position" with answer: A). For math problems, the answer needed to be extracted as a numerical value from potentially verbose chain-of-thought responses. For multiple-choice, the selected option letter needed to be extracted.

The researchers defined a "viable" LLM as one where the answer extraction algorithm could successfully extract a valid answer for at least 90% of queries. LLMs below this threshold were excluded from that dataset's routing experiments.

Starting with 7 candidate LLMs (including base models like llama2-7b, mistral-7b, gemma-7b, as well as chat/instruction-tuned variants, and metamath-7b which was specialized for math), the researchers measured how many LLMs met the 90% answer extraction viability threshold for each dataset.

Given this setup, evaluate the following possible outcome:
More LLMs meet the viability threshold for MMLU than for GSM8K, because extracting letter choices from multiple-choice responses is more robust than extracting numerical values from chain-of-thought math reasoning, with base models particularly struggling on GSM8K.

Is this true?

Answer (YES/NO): NO